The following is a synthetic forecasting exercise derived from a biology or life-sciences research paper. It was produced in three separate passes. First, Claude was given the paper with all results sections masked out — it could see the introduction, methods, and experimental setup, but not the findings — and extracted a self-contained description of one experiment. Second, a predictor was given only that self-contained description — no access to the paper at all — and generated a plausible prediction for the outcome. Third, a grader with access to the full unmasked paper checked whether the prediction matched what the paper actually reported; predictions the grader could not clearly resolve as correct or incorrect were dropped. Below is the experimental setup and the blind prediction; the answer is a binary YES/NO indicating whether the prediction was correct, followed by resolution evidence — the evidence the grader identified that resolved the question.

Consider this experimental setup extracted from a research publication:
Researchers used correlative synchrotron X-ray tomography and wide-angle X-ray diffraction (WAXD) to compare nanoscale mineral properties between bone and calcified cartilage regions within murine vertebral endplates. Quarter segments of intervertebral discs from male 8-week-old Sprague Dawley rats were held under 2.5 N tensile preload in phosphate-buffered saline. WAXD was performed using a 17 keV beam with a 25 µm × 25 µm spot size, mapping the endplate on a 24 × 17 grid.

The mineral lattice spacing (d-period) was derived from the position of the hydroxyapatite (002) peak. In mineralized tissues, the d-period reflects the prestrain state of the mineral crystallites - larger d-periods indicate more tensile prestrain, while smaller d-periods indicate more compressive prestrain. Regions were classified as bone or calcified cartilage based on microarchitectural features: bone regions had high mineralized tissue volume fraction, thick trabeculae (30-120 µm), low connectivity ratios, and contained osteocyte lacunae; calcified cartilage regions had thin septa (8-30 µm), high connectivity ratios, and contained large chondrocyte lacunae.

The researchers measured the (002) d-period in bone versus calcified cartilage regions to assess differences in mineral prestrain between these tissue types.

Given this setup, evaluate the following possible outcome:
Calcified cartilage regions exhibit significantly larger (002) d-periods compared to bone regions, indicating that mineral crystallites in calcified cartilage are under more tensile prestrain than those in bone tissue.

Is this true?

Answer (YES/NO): YES